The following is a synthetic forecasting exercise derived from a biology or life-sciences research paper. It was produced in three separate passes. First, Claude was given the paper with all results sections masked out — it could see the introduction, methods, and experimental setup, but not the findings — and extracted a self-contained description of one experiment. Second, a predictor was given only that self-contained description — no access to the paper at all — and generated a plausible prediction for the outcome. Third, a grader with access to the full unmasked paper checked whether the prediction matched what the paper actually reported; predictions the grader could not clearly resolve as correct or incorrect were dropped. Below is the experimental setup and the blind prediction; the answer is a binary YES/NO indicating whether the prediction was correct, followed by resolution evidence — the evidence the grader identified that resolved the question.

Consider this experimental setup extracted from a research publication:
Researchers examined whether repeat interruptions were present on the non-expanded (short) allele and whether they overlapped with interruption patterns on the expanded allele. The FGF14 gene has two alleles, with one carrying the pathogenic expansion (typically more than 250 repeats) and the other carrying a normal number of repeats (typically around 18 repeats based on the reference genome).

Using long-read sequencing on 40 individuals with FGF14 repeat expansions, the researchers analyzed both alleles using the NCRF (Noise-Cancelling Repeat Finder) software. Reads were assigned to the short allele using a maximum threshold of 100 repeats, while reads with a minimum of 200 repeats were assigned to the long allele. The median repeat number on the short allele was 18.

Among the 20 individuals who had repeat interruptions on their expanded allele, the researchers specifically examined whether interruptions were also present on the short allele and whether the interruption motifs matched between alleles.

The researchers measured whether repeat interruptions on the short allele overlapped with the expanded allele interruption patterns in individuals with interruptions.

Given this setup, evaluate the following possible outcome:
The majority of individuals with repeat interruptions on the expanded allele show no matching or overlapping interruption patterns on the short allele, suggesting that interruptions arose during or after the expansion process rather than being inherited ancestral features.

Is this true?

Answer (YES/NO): YES